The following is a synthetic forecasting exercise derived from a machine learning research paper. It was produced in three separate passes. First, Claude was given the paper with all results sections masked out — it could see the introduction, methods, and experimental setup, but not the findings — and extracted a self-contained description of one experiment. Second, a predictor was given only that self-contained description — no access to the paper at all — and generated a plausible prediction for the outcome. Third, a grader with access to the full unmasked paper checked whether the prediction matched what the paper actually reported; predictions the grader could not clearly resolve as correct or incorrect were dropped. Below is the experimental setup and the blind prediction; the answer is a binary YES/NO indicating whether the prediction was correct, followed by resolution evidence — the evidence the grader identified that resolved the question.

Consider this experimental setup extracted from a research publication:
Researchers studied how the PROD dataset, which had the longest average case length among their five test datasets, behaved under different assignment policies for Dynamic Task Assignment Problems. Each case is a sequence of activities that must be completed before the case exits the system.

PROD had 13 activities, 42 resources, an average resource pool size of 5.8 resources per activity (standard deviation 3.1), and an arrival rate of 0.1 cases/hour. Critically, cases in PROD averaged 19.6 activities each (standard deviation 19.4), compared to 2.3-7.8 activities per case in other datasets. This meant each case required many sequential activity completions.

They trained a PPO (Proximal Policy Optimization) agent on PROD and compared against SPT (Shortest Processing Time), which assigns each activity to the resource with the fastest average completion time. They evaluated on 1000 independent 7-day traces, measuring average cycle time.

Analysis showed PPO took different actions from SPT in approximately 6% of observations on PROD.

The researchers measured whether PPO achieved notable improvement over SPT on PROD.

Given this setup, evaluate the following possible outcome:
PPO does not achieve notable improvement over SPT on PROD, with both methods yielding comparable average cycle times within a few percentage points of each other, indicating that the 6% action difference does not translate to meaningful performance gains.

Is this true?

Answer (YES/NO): YES